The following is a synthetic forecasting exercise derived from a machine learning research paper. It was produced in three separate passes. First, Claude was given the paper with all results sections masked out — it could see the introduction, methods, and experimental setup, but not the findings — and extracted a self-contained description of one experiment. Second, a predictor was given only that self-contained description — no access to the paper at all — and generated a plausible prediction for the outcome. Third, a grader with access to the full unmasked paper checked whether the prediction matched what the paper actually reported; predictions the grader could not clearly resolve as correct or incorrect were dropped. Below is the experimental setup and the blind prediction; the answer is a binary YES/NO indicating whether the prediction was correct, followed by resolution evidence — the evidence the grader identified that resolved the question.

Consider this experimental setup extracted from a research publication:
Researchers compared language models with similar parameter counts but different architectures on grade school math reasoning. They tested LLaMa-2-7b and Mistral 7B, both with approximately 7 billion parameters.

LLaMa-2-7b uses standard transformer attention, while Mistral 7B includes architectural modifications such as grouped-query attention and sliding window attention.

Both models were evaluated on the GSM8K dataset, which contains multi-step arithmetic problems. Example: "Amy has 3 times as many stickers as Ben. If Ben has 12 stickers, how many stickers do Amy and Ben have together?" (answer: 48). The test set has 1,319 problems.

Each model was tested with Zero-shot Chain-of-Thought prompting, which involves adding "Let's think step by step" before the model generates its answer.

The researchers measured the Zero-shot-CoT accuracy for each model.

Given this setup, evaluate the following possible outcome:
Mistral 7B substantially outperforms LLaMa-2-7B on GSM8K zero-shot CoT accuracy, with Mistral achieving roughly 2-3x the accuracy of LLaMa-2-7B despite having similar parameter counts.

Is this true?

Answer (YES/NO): NO